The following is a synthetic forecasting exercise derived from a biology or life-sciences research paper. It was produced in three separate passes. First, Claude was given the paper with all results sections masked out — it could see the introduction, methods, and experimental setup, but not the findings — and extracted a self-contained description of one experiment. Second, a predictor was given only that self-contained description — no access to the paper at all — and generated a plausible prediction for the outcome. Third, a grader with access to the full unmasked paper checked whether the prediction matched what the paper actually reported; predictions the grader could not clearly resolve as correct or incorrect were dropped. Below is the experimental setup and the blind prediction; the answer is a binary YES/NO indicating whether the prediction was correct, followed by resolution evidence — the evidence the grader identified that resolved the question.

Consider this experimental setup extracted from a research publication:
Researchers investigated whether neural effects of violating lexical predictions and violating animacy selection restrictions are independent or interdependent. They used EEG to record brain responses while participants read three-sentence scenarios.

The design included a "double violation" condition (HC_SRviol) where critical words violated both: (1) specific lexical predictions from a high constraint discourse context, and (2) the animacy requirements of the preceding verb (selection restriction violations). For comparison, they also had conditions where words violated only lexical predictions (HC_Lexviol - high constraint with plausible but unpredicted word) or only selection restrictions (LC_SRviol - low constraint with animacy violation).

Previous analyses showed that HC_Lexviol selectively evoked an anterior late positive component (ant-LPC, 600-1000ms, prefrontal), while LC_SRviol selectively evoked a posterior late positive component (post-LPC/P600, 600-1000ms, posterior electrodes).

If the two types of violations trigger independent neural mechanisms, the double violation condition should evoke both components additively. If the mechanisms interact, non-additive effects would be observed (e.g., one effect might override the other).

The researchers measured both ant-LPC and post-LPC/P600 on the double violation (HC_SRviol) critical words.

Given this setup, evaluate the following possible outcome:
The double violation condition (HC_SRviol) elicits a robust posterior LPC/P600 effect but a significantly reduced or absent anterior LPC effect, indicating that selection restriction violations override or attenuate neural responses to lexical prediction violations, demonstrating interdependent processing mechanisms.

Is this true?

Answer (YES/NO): YES